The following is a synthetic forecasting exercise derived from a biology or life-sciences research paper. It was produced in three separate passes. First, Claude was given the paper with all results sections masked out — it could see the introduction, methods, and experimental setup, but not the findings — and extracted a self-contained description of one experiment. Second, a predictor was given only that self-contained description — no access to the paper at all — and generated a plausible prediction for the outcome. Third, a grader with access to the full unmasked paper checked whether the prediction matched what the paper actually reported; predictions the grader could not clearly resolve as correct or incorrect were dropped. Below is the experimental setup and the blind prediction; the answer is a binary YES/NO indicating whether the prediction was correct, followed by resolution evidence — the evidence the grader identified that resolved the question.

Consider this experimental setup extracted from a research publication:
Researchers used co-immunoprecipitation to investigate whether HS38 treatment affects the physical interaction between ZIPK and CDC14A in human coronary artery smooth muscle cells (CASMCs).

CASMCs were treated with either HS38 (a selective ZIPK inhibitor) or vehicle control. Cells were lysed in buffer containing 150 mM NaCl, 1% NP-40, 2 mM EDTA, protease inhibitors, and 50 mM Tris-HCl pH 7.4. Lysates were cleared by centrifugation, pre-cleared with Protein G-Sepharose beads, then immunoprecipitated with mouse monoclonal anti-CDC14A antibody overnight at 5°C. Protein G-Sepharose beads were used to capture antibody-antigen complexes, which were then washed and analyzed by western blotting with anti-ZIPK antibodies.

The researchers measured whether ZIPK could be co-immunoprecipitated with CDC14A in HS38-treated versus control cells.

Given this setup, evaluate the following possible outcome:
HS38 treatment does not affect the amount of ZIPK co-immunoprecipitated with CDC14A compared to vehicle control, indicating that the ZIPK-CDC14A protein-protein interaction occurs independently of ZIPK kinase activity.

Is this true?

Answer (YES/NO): NO